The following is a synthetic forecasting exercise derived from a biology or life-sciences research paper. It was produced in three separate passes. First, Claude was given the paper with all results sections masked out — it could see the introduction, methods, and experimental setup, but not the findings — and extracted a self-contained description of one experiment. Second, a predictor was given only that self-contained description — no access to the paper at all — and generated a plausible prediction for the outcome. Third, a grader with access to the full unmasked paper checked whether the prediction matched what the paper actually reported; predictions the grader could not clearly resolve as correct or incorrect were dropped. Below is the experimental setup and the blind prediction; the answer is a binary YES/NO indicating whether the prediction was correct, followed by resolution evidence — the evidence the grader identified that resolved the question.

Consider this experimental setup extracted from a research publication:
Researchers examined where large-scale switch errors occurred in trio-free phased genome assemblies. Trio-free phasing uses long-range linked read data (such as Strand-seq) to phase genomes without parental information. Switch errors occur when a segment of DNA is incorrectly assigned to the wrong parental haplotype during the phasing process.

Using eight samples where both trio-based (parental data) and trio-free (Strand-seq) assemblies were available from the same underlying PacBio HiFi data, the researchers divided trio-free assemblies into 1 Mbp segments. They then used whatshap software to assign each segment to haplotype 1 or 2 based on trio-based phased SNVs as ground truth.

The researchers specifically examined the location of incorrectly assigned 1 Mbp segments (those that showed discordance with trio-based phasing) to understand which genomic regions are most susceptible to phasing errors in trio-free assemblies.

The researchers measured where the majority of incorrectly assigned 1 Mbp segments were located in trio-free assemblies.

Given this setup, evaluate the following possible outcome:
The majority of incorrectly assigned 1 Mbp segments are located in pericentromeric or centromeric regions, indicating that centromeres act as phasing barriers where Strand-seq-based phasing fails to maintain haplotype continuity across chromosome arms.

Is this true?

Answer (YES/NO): YES